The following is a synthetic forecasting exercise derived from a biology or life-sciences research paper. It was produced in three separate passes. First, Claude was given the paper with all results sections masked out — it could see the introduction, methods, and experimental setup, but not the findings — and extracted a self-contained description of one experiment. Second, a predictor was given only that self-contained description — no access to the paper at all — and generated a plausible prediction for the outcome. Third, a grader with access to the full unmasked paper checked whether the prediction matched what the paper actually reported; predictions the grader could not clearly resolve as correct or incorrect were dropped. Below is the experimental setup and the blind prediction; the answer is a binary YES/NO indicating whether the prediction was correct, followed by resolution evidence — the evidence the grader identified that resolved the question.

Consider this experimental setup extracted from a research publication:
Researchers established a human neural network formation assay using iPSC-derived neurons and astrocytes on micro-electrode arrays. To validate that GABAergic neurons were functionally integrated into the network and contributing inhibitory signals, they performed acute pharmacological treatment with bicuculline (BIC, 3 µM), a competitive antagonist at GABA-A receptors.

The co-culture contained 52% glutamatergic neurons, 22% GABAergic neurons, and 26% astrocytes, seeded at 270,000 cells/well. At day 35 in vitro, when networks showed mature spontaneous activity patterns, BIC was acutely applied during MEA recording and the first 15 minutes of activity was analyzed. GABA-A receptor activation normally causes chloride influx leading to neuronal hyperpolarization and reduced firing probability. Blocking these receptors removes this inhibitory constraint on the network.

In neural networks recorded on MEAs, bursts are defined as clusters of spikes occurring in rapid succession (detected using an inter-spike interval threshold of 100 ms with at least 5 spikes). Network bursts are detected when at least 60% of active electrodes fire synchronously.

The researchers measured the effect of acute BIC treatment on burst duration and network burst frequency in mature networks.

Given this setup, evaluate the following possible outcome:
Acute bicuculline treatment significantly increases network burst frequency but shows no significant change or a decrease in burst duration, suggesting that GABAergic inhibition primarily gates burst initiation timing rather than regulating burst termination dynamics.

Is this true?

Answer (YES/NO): NO